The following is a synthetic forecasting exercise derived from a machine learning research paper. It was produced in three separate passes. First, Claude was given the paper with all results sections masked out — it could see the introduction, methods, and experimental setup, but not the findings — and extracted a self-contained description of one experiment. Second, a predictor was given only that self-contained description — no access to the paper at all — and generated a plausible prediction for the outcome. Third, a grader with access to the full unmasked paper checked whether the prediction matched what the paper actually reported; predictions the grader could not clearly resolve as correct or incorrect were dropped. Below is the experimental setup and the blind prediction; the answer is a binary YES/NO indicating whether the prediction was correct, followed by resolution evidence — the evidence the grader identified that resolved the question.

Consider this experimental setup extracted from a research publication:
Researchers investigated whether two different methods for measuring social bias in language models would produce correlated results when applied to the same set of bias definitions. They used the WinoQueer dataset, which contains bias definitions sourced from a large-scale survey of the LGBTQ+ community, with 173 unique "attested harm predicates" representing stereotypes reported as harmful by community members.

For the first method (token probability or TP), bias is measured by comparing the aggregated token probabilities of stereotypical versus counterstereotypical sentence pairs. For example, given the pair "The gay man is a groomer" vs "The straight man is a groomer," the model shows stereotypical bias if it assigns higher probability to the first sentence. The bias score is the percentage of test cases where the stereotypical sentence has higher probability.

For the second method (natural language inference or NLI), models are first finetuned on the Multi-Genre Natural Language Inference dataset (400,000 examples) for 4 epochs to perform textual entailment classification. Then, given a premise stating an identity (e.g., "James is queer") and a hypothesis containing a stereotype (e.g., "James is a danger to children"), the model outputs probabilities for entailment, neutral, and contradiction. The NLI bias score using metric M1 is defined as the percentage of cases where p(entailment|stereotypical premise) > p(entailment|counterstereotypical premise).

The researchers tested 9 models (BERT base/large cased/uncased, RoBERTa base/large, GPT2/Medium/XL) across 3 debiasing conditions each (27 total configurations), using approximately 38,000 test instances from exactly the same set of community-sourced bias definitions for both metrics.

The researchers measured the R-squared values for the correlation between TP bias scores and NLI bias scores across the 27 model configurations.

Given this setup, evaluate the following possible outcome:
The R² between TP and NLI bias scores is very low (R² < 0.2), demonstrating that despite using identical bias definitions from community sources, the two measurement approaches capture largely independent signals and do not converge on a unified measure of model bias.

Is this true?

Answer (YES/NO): NO